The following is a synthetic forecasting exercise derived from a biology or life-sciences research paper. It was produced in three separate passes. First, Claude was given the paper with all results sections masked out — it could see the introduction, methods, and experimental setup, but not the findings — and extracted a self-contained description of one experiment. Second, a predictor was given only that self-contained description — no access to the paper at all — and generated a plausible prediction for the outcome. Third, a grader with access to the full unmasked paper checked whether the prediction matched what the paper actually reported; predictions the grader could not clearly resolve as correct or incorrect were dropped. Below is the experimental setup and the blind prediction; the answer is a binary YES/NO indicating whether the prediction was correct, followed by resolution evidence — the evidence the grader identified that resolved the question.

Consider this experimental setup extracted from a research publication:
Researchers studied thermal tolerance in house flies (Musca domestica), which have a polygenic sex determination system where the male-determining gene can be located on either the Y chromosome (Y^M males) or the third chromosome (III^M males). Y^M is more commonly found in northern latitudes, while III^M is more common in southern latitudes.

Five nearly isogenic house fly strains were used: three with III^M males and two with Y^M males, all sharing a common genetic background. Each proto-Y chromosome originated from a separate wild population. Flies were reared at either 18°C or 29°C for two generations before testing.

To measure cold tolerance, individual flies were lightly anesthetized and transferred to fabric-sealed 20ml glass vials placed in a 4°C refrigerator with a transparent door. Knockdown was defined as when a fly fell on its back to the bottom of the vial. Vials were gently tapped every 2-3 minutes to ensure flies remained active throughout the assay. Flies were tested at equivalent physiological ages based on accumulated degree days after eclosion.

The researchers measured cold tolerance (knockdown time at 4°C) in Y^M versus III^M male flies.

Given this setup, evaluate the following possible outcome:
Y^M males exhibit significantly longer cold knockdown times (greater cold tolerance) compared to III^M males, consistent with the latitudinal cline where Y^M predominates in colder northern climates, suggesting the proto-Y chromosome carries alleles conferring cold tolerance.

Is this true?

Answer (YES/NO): NO